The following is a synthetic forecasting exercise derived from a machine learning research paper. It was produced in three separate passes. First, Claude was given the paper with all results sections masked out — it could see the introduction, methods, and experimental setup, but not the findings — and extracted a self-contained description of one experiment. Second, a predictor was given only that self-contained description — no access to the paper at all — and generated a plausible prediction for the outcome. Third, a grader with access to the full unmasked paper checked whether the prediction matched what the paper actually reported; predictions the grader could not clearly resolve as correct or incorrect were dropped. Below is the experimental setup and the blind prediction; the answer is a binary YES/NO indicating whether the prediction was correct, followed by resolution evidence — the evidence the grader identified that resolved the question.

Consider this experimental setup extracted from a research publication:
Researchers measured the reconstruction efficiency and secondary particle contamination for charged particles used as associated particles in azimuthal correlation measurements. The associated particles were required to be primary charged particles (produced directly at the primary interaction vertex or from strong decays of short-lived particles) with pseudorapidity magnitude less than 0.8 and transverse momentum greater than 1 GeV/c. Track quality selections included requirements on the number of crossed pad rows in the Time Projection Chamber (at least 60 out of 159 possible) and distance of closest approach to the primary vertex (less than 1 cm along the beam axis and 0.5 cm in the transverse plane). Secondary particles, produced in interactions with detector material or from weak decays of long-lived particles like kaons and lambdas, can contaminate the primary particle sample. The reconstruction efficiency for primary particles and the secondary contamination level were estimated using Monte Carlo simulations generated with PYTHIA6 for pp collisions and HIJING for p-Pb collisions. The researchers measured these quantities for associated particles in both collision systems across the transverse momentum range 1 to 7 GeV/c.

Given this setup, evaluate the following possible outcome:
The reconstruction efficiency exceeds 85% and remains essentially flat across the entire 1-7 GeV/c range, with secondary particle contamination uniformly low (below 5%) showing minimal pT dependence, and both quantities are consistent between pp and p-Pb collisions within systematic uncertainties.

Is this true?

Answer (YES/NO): NO